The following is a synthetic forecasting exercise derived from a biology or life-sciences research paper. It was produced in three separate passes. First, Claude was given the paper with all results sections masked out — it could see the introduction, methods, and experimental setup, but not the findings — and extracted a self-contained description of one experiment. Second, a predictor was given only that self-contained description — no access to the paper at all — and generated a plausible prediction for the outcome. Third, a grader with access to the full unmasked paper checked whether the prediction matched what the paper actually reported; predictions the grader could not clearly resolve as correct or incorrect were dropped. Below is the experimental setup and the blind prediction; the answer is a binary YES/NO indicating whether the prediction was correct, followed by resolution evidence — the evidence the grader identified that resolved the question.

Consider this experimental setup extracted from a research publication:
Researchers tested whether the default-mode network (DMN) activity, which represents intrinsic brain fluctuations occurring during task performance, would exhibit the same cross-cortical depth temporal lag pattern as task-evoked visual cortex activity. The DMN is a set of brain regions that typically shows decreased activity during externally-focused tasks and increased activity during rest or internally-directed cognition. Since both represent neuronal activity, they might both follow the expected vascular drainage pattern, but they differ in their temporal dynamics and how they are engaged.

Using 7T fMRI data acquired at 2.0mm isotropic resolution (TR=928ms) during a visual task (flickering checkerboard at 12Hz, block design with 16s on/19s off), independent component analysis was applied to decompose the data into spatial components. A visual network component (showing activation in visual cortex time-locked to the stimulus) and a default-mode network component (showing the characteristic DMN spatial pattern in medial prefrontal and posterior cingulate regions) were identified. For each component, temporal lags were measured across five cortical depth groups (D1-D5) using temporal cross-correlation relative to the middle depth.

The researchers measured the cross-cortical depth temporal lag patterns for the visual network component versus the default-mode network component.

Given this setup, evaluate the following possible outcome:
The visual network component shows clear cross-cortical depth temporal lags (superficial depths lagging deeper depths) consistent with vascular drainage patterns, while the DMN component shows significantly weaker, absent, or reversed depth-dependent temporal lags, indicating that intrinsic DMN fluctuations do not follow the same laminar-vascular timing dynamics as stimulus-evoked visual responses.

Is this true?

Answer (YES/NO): NO